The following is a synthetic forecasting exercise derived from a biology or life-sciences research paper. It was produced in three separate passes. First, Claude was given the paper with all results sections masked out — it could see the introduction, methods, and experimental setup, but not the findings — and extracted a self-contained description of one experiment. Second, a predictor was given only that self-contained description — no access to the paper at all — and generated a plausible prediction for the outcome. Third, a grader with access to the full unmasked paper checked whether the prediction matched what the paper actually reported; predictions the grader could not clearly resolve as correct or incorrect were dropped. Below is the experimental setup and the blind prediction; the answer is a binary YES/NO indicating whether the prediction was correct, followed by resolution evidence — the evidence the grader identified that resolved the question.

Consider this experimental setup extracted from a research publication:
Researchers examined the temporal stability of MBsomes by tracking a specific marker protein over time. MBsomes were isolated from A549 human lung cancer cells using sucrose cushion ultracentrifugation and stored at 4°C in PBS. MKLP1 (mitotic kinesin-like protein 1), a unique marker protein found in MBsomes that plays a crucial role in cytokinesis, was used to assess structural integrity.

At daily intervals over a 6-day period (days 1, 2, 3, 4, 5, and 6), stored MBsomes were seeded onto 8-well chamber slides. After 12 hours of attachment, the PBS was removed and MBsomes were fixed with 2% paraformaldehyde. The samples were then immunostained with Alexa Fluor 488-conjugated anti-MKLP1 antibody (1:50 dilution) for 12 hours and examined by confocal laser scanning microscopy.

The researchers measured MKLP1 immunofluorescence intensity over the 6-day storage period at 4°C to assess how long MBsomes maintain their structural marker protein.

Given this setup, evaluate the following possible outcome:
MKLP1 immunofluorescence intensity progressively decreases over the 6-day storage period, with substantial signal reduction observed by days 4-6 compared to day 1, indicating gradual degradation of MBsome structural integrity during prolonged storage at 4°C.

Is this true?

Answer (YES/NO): NO